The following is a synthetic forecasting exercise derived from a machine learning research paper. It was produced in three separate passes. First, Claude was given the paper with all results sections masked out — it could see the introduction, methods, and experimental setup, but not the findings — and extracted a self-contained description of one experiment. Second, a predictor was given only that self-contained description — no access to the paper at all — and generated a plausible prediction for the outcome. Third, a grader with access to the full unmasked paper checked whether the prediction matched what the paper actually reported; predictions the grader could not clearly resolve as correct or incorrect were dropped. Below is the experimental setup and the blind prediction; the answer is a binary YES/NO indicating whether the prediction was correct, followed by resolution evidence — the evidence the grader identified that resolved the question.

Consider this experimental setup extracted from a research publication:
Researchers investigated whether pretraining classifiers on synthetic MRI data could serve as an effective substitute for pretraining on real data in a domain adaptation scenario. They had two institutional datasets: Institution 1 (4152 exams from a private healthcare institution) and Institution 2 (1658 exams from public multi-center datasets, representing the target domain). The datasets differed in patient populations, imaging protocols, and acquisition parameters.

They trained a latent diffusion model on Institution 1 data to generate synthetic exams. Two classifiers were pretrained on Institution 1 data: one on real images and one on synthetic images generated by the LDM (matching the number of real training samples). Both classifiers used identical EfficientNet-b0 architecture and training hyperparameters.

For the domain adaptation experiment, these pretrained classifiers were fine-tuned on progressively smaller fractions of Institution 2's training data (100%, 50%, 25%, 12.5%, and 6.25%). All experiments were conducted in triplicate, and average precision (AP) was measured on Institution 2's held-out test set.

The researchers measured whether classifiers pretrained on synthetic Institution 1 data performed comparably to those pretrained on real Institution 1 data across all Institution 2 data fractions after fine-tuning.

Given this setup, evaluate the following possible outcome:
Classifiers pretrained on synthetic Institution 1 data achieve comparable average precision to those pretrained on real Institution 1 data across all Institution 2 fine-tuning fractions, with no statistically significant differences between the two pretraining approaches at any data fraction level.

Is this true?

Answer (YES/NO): NO